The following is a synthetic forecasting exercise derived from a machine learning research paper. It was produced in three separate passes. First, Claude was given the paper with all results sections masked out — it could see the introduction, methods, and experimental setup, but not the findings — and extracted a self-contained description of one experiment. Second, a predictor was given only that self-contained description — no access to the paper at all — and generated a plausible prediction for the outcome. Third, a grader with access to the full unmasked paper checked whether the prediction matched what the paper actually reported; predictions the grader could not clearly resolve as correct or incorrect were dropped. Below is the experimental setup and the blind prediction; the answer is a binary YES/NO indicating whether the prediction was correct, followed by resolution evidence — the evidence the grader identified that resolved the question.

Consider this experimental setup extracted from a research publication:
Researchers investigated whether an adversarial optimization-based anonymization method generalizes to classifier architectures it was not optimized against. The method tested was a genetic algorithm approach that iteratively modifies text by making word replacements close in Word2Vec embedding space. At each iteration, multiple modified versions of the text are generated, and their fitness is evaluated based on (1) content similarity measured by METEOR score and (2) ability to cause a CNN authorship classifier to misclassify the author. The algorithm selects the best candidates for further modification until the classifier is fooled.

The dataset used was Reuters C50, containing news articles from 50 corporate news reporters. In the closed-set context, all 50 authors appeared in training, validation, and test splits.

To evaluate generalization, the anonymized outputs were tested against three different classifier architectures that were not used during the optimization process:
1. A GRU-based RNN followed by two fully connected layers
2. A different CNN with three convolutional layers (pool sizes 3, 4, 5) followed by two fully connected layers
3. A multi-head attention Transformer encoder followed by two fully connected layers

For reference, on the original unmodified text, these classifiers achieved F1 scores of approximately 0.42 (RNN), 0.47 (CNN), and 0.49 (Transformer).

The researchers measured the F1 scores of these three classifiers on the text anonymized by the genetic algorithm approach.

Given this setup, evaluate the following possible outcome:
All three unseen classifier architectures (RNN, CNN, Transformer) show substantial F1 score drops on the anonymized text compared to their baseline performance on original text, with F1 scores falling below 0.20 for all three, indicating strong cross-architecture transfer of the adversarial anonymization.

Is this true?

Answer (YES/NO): NO